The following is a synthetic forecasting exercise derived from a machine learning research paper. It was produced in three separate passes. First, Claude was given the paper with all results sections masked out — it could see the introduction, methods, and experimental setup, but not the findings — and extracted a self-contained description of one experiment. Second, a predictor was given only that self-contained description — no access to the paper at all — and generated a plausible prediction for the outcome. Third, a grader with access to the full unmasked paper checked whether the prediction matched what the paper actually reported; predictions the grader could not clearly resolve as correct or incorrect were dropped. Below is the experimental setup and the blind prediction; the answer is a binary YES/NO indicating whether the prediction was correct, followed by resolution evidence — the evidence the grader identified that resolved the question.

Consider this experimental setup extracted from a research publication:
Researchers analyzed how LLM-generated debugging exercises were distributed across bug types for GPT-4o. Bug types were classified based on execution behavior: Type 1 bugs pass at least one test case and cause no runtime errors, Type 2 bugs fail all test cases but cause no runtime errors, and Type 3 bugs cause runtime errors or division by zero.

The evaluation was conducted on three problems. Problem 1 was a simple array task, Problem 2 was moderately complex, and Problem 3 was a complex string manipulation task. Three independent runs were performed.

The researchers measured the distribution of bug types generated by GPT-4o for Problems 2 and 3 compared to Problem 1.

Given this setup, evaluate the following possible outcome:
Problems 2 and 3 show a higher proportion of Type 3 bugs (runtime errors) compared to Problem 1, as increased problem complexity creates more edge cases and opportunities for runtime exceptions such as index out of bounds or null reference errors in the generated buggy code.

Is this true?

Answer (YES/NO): NO